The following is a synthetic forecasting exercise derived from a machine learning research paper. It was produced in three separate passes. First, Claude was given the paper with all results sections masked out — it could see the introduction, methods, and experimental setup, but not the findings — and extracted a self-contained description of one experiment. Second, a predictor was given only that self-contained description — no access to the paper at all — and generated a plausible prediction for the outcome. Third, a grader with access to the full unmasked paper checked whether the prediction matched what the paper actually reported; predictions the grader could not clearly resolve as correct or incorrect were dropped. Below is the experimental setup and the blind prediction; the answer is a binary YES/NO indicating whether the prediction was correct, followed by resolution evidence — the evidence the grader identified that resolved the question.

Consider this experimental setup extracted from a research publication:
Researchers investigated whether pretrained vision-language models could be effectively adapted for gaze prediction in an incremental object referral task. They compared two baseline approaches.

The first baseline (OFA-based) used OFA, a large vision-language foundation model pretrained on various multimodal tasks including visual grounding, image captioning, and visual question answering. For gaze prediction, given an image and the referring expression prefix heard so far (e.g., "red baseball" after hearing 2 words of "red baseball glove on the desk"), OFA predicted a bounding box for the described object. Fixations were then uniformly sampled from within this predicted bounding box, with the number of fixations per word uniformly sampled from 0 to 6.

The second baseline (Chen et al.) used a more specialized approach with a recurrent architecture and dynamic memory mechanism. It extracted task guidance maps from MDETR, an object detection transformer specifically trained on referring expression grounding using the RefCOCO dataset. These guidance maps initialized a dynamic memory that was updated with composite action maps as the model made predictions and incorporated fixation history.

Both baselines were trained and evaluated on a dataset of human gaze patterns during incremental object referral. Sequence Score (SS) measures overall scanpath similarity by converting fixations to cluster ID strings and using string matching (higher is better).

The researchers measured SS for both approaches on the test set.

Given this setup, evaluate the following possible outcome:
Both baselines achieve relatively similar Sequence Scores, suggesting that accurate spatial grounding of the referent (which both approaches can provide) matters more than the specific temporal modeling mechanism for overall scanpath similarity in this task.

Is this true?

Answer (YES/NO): NO